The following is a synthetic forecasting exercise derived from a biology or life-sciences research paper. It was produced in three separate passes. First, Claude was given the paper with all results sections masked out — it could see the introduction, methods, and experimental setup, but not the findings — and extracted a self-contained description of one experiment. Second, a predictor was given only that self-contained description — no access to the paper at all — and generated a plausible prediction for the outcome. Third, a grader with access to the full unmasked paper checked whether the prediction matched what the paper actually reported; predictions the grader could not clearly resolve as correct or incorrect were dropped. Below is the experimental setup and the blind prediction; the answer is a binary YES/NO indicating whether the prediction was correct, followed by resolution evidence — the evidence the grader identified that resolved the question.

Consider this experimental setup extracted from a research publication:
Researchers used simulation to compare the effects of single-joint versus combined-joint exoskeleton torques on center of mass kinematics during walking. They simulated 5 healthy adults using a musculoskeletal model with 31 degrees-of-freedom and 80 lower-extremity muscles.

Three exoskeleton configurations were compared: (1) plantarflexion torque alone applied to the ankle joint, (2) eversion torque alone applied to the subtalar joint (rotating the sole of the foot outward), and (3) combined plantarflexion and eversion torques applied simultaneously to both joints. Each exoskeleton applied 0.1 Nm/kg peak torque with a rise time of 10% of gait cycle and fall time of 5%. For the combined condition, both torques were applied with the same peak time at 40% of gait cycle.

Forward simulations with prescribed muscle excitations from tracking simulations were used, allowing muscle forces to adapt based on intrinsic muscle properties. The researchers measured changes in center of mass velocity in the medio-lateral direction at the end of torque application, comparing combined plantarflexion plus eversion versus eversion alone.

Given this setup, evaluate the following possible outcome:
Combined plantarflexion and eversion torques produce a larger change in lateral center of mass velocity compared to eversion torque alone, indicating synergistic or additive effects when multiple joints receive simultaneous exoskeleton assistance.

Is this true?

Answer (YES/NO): YES